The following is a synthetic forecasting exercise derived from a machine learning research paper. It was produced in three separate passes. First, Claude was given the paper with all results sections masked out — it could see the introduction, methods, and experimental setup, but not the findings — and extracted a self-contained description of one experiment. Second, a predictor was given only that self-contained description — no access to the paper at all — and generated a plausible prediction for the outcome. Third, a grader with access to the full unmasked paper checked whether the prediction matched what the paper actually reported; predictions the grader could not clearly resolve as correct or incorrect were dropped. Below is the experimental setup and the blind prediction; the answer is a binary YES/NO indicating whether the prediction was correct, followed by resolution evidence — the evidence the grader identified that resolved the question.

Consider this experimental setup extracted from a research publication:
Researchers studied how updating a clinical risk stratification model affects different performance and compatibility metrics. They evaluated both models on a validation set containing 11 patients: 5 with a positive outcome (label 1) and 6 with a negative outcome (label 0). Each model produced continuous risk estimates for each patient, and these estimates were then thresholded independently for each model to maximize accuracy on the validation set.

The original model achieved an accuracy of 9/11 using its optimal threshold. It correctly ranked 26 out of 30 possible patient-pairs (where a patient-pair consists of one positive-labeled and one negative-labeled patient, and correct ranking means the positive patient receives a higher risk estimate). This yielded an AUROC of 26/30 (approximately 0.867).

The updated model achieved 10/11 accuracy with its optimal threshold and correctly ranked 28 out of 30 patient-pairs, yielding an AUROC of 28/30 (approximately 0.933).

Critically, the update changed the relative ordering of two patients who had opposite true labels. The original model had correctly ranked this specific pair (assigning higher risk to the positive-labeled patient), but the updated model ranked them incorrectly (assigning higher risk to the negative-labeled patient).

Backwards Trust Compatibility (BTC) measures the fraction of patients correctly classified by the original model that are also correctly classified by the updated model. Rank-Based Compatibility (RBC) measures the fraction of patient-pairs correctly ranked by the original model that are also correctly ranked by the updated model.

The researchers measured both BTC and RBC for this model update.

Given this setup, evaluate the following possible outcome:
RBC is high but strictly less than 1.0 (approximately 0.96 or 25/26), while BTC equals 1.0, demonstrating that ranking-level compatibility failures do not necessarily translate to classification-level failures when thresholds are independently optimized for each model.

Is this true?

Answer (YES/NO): NO